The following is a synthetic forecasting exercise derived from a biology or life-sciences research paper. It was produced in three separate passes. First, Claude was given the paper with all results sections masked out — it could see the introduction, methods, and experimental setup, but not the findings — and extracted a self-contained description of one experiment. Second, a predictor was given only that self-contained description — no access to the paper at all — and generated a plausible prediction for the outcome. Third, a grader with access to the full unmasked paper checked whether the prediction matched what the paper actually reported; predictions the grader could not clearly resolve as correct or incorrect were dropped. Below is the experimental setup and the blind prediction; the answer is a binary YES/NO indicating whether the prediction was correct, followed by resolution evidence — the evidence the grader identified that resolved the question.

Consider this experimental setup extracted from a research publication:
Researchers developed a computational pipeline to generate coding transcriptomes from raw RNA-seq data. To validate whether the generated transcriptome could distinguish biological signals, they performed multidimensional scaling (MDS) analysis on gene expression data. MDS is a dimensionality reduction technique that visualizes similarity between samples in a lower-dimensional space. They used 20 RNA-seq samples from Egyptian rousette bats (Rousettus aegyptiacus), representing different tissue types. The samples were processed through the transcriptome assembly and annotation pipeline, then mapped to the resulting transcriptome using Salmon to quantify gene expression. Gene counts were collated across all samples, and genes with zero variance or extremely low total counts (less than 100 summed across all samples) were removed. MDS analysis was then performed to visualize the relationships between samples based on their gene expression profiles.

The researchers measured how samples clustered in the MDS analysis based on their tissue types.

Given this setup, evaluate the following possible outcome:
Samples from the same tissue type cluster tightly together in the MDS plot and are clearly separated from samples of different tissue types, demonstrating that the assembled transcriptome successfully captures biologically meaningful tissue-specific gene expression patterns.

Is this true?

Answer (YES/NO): YES